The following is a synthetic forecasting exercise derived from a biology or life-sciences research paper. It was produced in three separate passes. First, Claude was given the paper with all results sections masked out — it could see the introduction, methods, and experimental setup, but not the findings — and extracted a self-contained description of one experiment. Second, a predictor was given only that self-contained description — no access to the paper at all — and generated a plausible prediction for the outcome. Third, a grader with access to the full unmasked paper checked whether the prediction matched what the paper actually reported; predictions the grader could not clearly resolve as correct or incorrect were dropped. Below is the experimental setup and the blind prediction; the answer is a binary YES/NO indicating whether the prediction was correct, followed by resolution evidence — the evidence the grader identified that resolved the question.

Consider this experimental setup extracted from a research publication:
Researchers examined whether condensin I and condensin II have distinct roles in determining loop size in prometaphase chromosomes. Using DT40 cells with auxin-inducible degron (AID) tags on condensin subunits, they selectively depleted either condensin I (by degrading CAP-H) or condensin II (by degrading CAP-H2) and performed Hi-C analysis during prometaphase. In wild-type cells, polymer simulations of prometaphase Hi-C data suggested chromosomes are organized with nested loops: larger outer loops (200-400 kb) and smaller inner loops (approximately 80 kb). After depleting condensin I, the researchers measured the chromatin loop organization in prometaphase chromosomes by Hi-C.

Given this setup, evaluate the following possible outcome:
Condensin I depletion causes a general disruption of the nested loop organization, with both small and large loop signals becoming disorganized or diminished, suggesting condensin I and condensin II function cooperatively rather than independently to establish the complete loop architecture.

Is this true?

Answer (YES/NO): NO